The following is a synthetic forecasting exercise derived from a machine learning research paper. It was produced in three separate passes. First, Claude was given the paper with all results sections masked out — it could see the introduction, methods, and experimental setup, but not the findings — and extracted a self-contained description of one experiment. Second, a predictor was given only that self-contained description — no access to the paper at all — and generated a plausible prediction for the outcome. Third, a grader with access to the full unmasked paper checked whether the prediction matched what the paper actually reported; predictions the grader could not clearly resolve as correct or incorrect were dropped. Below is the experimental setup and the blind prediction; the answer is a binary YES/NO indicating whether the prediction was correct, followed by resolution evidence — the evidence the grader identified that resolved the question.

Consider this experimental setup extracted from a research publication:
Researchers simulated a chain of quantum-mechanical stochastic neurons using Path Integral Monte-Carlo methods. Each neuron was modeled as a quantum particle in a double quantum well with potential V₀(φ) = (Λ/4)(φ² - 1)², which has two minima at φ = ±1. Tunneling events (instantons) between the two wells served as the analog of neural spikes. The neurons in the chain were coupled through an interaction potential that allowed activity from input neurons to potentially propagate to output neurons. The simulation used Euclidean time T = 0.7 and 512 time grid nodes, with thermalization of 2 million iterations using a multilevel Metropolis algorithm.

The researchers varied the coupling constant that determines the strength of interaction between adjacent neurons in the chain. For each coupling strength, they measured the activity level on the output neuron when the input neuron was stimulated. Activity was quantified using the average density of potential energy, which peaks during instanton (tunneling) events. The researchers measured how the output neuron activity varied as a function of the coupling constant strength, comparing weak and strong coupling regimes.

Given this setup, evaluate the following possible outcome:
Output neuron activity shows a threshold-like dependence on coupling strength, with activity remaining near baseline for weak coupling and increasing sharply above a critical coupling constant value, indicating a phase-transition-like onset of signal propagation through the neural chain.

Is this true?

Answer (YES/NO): YES